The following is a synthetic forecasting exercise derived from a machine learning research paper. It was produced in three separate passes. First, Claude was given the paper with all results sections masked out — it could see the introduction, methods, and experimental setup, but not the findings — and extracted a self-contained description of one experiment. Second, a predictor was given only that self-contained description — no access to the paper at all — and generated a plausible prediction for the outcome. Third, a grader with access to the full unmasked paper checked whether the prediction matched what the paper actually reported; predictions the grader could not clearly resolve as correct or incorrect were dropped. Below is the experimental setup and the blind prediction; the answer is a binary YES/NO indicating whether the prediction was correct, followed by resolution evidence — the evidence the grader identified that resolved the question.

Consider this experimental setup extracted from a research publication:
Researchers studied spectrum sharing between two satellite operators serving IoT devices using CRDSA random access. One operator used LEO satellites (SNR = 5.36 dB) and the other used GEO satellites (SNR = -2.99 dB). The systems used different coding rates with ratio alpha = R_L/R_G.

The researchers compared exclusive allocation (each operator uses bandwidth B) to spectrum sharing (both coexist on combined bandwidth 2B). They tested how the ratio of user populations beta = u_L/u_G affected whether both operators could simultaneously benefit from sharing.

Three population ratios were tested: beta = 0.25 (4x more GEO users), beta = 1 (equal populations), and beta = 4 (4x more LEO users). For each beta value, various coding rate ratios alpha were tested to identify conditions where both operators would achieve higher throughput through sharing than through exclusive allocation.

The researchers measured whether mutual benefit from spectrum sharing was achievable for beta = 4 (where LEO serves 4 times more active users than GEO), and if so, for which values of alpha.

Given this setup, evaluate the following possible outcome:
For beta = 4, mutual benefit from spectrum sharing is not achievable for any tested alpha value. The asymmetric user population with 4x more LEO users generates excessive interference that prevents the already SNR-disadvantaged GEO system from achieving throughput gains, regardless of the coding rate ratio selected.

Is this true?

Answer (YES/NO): NO